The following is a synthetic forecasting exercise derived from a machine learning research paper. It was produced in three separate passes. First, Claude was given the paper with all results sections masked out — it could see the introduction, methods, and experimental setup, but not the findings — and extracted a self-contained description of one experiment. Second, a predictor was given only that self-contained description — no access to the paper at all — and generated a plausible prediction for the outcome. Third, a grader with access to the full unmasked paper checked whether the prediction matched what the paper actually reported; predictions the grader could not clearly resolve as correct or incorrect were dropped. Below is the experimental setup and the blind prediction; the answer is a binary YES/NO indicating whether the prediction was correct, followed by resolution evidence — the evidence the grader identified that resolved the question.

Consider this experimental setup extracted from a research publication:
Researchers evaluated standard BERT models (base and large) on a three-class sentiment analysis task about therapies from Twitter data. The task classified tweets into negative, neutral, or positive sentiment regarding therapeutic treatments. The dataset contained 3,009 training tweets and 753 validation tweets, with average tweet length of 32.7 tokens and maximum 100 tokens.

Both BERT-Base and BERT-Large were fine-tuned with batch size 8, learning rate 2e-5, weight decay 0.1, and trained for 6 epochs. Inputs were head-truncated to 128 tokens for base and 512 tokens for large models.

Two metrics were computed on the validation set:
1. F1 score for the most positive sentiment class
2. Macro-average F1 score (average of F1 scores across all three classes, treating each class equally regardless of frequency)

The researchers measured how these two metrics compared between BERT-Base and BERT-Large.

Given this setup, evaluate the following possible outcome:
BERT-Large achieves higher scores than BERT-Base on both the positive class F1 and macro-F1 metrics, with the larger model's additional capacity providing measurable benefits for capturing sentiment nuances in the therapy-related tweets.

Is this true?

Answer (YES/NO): NO